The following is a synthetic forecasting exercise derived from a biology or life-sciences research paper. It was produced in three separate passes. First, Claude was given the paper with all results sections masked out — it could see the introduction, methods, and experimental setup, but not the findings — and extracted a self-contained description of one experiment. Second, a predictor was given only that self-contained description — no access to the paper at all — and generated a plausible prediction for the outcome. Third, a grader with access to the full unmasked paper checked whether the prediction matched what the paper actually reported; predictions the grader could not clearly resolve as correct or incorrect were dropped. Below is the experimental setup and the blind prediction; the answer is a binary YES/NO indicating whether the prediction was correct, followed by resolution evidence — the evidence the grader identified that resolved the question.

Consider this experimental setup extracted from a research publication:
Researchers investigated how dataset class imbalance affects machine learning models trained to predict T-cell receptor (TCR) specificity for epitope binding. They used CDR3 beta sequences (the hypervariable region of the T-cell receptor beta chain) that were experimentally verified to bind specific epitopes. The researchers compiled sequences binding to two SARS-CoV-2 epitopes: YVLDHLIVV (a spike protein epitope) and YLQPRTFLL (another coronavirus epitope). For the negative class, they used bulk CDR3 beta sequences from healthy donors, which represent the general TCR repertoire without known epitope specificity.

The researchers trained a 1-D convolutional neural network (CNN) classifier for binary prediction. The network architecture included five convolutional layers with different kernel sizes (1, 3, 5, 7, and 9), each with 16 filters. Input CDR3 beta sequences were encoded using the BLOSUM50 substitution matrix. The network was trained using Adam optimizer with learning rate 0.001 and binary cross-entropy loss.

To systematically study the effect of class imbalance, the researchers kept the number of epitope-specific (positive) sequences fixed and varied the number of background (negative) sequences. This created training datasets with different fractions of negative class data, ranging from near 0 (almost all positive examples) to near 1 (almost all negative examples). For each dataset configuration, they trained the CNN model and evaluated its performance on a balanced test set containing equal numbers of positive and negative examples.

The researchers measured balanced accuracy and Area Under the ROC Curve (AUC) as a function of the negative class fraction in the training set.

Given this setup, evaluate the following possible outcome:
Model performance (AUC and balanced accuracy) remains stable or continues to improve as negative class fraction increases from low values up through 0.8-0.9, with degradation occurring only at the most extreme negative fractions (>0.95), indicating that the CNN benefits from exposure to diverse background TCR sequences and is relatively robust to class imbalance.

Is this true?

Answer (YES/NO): NO